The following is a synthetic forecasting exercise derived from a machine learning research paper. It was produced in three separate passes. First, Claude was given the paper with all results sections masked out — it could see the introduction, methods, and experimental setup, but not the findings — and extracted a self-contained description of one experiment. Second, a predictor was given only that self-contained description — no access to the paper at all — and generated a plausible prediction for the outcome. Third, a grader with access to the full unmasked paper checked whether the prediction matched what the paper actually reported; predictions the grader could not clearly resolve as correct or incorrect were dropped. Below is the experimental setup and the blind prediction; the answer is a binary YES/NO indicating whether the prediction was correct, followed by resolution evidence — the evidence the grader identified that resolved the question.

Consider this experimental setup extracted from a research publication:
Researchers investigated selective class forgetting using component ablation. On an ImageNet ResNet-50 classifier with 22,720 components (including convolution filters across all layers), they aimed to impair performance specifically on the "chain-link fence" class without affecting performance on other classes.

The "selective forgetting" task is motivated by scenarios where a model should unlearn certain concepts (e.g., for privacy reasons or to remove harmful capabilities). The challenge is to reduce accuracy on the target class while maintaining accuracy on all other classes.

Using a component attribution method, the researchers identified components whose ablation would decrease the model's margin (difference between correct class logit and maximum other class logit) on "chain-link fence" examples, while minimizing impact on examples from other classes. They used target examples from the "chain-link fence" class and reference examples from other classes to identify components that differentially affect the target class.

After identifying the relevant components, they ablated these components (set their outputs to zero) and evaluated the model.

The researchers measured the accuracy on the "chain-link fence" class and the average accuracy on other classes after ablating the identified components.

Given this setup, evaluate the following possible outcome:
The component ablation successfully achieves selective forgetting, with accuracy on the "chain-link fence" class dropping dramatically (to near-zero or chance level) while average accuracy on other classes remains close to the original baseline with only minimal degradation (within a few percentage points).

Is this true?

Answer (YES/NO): NO